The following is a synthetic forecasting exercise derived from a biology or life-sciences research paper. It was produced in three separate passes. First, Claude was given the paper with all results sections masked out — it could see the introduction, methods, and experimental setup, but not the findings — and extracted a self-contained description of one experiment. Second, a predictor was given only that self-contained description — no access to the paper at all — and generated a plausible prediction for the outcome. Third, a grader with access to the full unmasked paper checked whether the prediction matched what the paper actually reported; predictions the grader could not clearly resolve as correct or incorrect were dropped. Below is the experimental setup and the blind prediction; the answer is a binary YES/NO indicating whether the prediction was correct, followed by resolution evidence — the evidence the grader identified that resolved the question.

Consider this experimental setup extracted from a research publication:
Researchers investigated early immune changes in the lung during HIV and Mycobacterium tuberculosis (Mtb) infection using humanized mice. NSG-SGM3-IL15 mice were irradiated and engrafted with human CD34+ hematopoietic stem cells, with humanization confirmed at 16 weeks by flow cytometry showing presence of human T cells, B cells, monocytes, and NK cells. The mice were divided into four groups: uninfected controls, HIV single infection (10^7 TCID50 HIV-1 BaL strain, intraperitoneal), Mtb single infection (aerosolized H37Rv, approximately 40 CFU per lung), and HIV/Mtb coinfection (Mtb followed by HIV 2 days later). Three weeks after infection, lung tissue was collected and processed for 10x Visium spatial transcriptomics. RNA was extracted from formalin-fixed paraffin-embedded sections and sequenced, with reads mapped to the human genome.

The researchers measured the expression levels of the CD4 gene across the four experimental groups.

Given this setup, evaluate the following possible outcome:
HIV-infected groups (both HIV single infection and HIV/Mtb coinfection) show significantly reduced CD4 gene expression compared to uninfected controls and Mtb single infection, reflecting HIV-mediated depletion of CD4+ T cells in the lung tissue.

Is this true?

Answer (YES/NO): YES